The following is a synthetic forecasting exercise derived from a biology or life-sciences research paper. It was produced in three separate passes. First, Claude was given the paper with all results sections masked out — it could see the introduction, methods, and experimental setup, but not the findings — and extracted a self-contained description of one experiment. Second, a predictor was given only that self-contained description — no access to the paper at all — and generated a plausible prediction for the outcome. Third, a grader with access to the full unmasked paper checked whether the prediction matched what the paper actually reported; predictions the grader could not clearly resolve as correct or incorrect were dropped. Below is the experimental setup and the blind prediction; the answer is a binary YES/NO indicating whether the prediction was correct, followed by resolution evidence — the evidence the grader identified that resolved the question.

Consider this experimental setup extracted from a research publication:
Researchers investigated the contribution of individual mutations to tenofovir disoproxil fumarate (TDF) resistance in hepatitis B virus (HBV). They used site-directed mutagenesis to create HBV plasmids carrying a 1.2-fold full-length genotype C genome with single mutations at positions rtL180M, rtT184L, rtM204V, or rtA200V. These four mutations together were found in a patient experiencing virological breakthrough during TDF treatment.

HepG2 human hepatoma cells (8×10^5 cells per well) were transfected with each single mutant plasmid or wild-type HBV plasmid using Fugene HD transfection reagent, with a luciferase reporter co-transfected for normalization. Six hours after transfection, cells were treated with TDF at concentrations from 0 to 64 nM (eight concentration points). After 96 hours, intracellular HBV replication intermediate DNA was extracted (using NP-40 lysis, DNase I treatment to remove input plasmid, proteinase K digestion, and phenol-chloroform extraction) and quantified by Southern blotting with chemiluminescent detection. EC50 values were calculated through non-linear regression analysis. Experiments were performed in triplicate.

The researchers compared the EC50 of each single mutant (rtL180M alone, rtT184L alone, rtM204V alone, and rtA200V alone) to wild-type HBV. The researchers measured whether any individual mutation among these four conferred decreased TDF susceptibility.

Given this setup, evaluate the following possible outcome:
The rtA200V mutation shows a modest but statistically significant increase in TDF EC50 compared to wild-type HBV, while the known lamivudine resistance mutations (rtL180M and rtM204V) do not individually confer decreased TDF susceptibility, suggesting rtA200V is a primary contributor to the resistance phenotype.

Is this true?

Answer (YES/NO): NO